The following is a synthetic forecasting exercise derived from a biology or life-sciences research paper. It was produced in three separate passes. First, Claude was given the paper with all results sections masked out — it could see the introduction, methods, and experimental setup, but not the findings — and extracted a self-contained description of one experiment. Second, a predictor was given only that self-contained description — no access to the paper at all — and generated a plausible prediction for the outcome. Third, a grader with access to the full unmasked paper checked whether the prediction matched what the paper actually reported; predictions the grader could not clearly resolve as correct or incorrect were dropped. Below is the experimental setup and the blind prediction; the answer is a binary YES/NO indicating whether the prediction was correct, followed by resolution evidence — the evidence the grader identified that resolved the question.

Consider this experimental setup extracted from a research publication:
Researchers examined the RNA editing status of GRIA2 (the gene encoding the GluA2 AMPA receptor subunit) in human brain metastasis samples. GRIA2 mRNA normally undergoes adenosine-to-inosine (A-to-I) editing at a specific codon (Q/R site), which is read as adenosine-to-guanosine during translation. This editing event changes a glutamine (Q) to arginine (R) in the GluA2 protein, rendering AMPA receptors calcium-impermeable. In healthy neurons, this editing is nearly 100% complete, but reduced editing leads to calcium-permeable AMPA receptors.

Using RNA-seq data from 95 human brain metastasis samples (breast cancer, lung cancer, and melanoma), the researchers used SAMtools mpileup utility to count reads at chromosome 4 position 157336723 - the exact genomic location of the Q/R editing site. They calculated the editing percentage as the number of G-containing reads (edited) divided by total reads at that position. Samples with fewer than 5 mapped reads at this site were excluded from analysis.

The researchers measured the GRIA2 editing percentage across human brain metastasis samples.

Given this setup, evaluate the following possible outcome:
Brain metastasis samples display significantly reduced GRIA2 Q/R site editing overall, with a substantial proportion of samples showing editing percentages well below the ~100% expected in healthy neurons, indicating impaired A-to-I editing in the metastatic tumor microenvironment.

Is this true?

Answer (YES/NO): NO